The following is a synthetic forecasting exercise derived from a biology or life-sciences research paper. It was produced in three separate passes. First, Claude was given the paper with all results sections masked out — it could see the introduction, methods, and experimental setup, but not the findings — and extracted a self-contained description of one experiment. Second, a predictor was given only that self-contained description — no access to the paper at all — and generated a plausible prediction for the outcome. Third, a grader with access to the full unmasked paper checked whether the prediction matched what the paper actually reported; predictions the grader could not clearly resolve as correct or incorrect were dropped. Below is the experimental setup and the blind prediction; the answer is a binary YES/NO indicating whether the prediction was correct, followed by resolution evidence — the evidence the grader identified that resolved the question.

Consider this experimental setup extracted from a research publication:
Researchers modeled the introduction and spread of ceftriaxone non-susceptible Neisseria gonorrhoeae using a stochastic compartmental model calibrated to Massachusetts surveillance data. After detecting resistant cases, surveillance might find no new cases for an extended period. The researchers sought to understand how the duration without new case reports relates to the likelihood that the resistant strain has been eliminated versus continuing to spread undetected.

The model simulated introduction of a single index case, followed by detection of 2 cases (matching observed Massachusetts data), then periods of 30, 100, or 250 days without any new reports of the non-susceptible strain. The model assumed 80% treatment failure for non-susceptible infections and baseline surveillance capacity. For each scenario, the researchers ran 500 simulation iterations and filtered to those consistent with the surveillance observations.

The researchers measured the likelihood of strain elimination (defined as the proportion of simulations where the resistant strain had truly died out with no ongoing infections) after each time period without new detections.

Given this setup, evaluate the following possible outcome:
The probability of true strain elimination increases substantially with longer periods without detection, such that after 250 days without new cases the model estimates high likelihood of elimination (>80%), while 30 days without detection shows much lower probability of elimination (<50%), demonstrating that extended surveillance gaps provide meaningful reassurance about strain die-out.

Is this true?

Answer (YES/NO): YES